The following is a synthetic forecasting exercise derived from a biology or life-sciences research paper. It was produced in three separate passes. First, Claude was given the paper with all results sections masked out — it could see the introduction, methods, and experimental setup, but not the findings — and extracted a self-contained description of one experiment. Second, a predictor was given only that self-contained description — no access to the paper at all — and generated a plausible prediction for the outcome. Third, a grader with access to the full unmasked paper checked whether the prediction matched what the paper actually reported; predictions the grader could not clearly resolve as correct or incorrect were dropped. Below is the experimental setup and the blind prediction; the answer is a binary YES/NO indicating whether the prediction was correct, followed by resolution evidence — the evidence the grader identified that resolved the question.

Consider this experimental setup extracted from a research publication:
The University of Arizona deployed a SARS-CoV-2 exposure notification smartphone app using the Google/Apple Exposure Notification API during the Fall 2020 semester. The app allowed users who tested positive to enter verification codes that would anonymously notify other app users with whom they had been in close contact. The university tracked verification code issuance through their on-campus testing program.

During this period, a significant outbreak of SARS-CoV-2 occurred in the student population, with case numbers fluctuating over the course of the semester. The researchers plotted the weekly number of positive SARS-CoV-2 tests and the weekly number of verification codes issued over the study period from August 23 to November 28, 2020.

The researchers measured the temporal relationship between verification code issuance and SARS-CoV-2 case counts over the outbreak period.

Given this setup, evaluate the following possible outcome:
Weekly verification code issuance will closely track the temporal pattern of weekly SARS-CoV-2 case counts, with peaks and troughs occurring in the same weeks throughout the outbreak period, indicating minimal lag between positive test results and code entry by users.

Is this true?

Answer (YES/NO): YES